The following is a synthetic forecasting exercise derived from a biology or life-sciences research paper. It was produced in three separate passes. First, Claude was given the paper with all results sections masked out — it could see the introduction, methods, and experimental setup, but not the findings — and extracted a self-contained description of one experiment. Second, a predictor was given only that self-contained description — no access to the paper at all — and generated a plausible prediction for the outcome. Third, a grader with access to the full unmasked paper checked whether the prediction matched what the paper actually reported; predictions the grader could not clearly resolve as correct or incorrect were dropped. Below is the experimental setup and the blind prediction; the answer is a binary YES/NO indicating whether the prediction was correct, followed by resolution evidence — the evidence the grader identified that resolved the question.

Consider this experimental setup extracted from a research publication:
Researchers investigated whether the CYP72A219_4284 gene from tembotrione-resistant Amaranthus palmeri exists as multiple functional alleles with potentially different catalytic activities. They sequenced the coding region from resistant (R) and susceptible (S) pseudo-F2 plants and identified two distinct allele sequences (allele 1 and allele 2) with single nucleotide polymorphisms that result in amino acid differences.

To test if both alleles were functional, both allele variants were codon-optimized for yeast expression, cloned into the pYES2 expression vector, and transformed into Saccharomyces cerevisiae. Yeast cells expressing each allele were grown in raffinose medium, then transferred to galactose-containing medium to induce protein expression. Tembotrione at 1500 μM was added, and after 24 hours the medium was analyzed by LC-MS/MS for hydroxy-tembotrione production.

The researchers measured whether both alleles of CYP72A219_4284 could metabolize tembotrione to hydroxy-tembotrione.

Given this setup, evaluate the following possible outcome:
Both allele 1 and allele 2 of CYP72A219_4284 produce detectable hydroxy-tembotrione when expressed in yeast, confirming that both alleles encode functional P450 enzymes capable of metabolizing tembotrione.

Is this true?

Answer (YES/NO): YES